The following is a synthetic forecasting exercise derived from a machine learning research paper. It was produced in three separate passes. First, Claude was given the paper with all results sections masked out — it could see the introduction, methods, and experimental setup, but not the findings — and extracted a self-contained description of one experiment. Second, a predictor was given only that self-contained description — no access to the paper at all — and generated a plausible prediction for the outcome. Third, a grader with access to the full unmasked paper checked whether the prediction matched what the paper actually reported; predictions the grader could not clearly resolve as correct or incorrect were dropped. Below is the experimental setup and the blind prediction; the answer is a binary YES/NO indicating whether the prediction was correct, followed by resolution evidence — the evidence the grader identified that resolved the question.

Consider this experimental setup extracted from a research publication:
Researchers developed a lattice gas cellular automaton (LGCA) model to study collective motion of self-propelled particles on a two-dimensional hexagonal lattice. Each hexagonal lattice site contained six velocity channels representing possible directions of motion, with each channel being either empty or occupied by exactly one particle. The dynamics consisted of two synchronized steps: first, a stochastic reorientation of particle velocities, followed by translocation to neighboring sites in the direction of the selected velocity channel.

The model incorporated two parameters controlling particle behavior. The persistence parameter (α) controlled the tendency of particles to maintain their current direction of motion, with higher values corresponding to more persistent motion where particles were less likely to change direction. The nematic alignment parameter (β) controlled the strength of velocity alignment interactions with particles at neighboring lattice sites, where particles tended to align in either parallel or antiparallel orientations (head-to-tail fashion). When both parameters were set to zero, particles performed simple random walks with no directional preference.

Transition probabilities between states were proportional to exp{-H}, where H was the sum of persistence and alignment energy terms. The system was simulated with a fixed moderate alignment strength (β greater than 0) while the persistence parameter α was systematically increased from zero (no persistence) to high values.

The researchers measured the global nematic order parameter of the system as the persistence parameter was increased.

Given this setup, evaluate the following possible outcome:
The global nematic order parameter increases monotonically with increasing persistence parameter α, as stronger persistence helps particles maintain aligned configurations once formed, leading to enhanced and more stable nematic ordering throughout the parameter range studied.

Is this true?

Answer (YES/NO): NO